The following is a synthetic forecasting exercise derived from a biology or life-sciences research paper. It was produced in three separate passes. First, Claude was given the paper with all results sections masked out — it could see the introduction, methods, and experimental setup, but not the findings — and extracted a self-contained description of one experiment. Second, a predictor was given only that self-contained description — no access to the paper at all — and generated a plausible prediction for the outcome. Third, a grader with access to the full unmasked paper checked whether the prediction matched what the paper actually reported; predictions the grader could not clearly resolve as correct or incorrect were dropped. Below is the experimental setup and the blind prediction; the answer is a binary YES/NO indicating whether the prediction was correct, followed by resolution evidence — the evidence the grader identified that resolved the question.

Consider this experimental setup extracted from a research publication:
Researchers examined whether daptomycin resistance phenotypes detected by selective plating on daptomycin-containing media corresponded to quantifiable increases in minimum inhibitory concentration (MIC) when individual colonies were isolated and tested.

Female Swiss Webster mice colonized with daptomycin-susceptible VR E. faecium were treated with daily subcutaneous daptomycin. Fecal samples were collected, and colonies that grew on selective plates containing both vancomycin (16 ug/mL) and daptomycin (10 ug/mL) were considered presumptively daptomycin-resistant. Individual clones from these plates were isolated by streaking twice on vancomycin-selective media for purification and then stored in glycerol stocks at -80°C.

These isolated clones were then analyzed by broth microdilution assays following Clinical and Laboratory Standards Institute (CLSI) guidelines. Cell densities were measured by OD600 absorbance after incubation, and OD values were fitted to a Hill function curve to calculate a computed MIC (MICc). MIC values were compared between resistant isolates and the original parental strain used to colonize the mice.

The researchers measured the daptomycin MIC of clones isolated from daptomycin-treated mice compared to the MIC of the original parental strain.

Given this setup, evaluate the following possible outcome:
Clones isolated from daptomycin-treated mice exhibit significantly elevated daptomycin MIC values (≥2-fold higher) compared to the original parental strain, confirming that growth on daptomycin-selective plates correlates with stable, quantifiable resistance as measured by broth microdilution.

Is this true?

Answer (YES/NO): YES